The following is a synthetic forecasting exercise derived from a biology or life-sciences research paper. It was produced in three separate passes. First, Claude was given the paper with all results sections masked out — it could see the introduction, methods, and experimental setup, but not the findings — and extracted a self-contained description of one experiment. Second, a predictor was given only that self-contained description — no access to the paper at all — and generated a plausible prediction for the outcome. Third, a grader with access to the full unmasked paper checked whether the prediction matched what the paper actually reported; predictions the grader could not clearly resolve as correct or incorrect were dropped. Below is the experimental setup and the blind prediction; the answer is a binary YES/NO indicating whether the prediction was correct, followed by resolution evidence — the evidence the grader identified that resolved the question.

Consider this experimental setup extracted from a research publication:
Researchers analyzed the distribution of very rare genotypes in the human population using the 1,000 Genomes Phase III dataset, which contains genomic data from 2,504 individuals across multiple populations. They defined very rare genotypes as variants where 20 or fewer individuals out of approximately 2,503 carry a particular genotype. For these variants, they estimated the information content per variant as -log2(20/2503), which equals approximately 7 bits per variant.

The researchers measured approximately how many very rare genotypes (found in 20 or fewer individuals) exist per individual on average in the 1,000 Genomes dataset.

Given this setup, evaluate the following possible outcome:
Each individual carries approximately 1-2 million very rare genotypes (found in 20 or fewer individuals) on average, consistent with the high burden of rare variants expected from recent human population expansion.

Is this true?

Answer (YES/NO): NO